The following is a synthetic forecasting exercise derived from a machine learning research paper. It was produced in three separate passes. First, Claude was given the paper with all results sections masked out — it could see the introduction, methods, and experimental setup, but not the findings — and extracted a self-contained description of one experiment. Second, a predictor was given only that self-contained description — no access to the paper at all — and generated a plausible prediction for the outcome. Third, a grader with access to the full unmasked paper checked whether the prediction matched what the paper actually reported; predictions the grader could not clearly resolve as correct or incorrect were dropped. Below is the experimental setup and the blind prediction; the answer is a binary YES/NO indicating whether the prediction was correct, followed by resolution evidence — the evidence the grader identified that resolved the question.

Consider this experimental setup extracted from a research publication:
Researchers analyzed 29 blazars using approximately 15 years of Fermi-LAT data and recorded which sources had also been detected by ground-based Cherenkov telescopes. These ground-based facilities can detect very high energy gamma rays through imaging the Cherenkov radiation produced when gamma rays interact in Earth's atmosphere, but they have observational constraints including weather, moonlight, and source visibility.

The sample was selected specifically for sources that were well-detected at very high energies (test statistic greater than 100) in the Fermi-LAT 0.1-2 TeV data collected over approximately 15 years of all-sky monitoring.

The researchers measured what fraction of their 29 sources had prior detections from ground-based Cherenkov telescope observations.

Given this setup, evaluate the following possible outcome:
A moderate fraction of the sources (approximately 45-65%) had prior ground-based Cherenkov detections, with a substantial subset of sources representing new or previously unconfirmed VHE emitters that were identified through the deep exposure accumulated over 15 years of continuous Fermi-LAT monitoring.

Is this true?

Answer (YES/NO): NO